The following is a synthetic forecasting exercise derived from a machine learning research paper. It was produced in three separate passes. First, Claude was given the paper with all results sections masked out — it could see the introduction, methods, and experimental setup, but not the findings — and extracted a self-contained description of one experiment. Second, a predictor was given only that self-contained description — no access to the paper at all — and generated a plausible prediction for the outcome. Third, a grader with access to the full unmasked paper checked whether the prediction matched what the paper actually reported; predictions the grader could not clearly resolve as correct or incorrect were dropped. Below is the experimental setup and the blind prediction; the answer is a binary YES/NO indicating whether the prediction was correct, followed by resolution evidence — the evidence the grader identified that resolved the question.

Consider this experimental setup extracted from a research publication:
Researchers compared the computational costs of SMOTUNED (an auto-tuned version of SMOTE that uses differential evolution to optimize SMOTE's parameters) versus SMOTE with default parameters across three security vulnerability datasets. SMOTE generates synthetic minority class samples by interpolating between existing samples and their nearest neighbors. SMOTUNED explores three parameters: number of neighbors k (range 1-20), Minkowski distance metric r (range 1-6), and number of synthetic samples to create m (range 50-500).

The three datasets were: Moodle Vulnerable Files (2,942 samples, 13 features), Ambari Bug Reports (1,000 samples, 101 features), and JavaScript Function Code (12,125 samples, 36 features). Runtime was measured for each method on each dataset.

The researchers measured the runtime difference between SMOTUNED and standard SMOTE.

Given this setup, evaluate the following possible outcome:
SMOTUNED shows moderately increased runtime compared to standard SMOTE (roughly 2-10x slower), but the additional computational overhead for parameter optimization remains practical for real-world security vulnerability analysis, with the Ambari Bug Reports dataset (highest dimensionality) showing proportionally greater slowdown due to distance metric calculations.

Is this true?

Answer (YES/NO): NO